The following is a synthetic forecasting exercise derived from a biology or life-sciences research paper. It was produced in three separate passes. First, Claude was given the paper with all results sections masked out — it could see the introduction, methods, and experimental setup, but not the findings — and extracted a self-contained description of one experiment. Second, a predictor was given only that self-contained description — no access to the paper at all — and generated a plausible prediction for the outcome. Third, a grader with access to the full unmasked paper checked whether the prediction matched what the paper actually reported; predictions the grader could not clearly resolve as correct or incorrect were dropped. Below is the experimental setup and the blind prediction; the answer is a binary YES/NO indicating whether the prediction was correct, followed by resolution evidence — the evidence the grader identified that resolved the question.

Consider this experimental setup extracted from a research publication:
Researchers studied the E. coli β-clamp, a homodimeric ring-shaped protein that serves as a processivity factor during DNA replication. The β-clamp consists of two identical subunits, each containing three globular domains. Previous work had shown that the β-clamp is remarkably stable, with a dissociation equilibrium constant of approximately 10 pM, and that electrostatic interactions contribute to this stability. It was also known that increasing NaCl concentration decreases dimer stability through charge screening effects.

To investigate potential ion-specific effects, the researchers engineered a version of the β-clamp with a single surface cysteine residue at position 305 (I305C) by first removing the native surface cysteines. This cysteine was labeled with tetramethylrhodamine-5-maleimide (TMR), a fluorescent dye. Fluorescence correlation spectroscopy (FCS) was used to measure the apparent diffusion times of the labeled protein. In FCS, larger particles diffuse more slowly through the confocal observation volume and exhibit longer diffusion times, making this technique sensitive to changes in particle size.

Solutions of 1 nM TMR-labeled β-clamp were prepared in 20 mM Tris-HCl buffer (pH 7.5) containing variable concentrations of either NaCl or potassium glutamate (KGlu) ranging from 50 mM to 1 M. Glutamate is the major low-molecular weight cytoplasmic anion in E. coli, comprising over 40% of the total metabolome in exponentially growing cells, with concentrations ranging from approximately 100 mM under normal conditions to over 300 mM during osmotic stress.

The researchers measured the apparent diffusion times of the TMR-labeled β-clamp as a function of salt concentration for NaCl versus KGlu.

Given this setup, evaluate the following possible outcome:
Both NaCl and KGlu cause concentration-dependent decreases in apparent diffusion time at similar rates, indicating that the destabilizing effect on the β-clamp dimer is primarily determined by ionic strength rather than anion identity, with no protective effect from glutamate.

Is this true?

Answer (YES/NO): NO